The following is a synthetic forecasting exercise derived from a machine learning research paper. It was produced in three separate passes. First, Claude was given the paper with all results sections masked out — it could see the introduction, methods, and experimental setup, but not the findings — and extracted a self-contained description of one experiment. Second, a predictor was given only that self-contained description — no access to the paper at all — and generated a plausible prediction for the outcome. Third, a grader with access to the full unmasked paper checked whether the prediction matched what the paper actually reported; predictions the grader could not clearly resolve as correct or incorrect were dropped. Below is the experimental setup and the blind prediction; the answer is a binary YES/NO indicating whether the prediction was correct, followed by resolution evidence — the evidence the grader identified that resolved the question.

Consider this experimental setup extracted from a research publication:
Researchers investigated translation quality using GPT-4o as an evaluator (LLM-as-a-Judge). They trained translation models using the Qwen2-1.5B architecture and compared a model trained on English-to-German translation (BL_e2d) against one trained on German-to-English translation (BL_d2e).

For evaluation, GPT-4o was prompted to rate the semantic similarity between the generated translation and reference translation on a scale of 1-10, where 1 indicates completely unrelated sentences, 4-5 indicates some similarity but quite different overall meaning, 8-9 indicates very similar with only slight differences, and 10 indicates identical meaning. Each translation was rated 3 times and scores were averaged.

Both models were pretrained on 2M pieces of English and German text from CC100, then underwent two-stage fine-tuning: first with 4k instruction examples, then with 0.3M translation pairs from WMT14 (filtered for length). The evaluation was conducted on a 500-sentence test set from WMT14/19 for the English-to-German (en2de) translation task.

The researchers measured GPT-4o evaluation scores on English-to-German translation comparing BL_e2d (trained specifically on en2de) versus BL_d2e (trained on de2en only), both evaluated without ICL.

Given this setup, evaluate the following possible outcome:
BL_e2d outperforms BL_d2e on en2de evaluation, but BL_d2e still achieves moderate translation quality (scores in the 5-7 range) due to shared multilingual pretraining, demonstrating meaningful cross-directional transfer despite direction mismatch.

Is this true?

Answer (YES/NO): NO